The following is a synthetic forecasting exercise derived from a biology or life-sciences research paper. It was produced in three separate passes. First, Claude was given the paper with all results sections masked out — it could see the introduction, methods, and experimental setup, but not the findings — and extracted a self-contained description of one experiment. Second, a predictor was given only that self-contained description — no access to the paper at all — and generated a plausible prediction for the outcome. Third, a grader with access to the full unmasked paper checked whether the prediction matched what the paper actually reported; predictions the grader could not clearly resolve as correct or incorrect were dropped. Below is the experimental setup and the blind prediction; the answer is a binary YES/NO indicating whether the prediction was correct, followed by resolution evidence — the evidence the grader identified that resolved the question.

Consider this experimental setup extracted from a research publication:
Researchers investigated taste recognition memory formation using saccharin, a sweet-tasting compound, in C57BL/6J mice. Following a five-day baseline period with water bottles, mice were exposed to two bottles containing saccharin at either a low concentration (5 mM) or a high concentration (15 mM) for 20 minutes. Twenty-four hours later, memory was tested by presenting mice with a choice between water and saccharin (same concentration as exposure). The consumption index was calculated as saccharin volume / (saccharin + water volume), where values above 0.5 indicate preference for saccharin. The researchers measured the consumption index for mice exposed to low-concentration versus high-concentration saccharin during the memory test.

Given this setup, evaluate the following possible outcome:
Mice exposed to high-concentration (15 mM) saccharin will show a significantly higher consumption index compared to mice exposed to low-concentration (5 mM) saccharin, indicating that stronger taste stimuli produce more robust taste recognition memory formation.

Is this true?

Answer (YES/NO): YES